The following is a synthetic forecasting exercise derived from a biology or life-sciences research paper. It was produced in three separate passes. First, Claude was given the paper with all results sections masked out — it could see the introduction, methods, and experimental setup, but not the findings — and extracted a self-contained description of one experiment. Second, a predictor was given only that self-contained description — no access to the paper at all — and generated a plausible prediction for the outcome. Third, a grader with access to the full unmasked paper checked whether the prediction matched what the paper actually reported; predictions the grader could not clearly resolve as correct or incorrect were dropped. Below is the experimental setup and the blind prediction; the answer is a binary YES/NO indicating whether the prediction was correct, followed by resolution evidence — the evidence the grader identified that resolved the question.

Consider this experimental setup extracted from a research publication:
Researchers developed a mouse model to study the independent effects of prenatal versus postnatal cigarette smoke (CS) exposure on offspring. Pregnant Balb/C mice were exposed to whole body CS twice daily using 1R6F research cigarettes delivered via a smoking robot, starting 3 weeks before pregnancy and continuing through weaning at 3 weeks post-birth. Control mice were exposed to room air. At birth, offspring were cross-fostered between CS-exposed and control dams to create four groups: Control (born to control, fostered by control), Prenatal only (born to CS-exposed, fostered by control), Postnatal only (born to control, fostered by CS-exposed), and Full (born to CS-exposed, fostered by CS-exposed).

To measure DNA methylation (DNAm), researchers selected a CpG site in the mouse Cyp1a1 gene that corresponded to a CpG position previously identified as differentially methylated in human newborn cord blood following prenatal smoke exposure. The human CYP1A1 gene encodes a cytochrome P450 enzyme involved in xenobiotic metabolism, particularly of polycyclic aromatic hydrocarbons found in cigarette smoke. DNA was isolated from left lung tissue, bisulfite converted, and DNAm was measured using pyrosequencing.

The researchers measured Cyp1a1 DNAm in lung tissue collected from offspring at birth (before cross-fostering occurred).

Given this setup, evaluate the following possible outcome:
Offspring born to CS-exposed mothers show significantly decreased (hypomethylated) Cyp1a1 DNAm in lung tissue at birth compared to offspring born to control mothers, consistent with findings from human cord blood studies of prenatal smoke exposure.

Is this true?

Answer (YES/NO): NO